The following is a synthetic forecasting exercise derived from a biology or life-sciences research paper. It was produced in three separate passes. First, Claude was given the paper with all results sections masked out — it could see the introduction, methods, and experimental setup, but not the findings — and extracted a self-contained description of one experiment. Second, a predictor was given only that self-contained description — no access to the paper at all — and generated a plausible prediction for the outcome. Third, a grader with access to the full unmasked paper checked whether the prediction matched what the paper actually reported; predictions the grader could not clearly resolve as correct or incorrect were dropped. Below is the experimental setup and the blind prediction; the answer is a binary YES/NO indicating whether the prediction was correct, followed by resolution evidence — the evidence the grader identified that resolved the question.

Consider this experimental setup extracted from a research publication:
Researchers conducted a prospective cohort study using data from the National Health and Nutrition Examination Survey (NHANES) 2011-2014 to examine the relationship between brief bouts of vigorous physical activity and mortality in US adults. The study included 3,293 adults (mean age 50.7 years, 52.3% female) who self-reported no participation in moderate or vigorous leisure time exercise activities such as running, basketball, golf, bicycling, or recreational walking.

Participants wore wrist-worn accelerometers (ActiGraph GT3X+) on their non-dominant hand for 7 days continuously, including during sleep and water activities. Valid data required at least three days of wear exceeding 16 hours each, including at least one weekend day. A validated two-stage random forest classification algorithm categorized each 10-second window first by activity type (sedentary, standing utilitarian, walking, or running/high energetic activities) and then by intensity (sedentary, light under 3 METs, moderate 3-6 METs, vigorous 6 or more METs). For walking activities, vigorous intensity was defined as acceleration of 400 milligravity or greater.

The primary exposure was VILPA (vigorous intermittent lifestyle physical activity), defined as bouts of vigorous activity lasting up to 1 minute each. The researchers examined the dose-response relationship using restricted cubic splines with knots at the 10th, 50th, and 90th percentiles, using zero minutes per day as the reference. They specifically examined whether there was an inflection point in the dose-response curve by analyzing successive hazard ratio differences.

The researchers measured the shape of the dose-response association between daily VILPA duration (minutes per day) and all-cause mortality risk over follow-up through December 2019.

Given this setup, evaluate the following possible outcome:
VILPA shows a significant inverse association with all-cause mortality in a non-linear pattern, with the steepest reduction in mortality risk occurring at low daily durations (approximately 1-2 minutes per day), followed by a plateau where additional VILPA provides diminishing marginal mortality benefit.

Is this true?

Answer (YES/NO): NO